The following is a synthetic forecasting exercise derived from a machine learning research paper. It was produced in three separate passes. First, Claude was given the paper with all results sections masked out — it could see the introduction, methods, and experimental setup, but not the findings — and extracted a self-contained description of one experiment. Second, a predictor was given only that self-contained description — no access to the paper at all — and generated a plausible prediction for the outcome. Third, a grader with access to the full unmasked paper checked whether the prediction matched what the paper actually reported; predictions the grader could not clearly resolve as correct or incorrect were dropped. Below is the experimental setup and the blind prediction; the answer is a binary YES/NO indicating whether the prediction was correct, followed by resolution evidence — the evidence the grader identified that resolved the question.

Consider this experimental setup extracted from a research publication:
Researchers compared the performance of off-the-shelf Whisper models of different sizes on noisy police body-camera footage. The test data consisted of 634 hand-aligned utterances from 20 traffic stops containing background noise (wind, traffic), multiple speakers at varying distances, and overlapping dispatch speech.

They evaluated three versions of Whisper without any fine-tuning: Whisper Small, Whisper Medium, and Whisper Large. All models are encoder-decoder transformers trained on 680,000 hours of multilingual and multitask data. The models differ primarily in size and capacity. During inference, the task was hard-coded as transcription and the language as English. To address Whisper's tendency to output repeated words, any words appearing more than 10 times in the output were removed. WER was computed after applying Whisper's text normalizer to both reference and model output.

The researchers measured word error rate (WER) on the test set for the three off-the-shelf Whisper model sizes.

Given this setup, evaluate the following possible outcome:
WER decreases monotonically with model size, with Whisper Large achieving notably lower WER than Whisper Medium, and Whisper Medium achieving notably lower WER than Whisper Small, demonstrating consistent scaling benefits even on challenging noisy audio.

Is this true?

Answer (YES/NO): NO